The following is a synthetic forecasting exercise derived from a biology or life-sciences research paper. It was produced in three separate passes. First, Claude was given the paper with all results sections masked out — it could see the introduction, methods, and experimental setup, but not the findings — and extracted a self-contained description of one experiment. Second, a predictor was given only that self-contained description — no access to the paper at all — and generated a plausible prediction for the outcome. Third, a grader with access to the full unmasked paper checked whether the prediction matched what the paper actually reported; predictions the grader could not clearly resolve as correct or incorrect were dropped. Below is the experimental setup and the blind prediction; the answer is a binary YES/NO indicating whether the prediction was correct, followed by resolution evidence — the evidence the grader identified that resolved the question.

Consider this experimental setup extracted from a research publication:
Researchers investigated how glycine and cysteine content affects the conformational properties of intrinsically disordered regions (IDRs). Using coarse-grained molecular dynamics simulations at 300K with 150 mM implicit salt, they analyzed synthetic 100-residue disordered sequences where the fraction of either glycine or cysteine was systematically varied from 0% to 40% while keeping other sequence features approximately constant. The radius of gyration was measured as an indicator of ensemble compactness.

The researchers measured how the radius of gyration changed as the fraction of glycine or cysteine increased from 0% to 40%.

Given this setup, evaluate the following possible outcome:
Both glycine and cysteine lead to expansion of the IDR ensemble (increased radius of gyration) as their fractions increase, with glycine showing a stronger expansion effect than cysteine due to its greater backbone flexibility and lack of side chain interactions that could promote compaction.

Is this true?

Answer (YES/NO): NO